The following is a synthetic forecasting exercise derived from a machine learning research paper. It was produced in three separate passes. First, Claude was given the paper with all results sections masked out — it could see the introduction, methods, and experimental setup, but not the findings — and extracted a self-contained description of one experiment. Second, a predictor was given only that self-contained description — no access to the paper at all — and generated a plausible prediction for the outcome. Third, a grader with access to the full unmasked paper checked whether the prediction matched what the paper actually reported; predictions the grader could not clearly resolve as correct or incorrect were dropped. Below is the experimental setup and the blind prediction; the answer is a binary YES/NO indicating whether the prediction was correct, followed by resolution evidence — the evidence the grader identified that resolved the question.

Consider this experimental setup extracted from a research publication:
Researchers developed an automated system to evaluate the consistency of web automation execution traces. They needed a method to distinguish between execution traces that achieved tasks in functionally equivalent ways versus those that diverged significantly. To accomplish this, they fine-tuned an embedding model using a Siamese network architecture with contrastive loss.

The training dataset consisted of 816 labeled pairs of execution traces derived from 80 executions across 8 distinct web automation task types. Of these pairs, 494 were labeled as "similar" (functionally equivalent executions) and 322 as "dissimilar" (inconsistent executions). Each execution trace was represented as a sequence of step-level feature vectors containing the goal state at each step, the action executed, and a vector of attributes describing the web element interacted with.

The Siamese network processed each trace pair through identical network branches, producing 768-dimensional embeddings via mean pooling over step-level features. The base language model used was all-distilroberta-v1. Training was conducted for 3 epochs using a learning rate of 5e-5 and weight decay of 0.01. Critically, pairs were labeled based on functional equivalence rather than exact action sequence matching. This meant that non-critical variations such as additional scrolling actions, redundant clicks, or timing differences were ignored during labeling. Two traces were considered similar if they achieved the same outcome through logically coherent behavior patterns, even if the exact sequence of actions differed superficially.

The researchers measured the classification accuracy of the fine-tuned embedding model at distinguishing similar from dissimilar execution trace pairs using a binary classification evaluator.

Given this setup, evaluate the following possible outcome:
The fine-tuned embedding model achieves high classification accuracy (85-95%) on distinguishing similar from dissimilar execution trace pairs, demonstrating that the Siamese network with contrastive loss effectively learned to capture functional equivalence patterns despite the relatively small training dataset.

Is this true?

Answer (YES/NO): NO